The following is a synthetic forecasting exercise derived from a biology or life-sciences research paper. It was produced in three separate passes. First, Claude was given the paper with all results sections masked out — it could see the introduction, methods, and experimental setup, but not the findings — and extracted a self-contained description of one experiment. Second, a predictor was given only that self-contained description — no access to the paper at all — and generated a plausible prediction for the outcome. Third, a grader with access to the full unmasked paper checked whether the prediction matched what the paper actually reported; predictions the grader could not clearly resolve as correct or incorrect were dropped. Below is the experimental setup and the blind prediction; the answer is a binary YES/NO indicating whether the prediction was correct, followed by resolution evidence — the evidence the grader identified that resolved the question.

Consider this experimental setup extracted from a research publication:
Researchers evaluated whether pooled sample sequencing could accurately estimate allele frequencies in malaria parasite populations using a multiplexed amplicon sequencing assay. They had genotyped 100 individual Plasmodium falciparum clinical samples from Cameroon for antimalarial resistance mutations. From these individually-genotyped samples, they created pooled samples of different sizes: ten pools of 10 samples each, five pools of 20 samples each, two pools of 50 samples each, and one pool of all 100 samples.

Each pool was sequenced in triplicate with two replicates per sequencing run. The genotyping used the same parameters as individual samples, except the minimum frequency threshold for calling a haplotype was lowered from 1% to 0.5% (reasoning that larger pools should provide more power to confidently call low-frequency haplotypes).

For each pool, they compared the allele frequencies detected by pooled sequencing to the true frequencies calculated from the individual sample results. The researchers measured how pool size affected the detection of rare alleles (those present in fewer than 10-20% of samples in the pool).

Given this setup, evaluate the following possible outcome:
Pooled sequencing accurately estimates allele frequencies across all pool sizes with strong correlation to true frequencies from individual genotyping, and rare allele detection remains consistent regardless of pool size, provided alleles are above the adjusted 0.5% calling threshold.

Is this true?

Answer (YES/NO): NO